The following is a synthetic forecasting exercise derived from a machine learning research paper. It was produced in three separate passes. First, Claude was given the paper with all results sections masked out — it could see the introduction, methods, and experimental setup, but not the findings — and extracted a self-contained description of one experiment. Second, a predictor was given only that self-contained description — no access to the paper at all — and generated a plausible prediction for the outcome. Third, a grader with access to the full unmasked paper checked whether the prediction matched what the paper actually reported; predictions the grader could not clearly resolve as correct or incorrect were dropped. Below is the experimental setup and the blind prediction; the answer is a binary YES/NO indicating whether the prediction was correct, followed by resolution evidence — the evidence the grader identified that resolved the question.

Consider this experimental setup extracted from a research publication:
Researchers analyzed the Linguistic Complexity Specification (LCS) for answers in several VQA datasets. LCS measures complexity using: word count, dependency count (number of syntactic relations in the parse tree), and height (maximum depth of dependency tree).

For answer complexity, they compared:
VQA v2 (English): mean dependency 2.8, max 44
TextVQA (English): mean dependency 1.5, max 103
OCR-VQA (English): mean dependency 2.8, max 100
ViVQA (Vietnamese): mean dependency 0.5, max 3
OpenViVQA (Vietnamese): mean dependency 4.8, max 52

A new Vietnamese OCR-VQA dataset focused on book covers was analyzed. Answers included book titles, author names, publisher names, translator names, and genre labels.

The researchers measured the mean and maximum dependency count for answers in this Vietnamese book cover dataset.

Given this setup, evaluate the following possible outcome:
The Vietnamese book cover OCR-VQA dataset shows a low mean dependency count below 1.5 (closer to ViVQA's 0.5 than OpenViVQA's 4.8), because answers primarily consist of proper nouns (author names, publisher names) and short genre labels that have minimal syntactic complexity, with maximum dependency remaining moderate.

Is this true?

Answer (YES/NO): NO